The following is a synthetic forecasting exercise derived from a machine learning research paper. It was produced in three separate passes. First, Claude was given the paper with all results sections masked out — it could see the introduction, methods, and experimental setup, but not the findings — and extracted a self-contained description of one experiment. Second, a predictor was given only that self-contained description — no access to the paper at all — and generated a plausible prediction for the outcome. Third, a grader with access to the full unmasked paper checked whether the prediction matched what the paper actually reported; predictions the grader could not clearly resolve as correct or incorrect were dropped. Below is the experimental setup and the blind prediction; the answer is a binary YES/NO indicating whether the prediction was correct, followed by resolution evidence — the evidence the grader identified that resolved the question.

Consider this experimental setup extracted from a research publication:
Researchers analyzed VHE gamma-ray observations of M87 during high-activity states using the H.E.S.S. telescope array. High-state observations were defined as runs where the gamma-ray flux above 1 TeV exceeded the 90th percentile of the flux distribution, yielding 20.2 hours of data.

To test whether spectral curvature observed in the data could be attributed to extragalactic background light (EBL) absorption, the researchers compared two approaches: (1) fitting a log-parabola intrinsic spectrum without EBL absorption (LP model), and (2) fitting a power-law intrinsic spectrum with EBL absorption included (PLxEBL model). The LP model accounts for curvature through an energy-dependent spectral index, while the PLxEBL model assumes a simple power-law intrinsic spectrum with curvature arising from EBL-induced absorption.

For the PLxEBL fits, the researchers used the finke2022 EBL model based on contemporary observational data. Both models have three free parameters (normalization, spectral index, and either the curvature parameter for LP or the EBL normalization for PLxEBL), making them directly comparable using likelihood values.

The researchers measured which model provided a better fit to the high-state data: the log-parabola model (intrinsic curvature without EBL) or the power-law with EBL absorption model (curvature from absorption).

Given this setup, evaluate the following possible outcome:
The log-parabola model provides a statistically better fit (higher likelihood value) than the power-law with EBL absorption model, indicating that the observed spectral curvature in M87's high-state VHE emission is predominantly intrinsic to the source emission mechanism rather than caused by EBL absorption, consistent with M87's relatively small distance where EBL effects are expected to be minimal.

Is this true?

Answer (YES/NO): YES